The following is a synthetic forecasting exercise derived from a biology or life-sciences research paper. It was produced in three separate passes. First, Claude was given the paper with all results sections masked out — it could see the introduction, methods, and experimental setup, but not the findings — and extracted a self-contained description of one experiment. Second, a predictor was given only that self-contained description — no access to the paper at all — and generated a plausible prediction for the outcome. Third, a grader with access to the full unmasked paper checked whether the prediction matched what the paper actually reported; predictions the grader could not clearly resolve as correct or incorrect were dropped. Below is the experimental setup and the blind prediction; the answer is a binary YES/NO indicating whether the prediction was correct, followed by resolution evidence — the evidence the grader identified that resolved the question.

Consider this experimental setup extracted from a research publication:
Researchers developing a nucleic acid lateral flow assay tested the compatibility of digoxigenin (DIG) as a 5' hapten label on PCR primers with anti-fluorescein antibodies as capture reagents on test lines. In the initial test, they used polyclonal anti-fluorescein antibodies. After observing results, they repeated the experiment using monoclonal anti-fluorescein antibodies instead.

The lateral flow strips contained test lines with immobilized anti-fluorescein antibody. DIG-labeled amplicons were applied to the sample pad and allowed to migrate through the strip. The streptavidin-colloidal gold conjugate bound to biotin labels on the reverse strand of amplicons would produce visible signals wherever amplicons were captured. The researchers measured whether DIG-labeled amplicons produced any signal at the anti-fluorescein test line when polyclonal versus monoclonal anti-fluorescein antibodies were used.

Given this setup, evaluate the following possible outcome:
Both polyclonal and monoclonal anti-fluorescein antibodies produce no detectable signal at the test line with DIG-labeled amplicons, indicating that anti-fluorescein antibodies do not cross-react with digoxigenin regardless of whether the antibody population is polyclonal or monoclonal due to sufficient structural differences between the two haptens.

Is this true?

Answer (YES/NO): NO